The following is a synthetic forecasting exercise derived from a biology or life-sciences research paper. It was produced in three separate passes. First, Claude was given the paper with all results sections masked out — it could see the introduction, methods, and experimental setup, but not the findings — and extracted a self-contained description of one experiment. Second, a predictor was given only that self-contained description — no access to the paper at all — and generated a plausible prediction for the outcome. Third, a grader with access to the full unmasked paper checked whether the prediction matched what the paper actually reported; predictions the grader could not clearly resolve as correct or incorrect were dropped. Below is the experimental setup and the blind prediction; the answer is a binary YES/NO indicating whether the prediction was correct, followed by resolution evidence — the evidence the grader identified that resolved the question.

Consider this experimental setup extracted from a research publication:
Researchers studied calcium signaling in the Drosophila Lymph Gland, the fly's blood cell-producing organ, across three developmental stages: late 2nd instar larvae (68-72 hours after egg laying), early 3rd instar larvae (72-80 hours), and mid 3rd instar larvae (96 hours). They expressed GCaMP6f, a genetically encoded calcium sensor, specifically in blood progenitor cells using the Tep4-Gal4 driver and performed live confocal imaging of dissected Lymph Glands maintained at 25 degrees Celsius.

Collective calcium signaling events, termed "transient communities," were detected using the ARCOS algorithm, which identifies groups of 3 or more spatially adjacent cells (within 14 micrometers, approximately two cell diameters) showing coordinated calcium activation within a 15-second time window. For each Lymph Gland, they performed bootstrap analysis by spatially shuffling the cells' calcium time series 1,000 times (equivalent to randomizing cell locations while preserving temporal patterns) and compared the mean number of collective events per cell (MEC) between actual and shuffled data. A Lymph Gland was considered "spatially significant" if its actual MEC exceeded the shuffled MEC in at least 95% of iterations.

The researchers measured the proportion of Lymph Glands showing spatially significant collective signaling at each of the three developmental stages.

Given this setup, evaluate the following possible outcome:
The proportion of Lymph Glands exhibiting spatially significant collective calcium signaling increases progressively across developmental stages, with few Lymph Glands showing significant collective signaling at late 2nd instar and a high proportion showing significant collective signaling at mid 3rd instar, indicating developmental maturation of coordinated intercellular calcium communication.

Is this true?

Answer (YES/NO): YES